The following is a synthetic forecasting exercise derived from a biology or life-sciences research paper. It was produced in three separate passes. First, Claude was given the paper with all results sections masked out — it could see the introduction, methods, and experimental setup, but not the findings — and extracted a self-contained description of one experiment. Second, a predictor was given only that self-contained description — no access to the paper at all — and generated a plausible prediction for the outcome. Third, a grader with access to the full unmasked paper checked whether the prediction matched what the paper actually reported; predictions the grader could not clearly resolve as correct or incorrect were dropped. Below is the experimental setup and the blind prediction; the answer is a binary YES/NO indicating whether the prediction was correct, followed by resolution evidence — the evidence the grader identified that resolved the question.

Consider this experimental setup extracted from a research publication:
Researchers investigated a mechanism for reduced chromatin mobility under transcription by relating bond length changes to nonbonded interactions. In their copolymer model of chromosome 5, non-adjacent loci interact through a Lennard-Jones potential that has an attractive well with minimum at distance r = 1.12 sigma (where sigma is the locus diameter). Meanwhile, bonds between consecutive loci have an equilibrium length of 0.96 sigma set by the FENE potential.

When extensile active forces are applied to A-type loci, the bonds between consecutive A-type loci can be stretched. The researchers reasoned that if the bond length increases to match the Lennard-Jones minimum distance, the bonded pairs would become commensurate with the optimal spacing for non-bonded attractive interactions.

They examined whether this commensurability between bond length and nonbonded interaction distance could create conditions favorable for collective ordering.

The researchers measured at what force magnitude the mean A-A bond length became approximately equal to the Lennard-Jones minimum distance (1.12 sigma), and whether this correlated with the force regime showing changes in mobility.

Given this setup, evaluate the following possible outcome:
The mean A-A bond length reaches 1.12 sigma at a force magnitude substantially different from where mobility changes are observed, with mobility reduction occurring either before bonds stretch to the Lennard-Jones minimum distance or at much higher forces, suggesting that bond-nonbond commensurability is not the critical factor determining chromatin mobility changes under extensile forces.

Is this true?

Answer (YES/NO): NO